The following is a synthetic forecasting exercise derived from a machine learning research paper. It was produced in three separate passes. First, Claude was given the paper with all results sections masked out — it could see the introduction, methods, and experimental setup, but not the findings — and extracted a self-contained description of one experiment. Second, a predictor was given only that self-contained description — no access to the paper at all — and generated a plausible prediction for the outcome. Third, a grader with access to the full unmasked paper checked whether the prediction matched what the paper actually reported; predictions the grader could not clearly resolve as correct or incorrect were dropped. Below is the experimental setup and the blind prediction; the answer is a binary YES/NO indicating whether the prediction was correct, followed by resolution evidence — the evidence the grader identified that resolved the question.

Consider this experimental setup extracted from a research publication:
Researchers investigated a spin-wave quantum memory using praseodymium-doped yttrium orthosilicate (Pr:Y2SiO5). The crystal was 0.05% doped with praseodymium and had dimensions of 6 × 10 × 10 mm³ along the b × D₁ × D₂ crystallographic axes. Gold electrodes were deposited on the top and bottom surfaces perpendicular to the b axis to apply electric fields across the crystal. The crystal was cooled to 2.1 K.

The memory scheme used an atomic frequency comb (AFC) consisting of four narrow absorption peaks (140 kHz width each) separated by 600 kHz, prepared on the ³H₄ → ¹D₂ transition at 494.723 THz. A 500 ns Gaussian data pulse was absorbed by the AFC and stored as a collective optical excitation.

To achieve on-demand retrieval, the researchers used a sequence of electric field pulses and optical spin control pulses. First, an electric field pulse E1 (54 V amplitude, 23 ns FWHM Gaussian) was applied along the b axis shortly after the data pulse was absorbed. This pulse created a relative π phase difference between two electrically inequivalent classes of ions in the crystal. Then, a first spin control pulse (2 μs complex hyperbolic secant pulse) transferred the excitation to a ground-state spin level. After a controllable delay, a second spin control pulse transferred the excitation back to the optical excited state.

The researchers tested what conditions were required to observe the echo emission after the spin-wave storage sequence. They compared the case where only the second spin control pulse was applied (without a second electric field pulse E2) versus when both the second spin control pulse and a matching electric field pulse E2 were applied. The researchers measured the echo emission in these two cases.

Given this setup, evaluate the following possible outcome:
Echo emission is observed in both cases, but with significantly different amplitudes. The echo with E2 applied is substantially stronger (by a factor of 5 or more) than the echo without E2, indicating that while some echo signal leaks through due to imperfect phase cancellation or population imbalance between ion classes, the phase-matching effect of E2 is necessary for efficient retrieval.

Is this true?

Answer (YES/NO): NO